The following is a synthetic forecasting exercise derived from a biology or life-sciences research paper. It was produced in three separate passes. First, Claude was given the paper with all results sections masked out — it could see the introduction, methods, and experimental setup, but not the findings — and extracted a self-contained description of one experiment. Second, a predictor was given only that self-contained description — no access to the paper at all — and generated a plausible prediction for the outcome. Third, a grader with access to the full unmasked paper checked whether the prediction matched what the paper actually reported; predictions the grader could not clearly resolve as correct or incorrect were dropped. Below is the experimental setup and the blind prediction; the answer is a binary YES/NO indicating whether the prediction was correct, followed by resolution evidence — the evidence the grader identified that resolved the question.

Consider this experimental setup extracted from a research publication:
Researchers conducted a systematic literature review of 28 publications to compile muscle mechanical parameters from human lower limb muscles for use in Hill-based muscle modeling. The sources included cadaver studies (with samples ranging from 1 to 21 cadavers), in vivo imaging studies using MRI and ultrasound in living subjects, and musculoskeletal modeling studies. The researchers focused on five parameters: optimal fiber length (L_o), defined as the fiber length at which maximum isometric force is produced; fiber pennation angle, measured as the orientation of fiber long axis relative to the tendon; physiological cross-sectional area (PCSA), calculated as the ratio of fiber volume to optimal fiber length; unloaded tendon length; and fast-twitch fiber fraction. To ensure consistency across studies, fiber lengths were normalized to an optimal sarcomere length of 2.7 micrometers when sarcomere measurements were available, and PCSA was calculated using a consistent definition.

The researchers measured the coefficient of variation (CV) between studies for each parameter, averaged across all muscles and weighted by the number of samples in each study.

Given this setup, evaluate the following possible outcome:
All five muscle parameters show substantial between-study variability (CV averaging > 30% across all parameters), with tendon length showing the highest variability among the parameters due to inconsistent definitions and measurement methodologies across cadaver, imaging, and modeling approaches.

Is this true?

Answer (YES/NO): NO